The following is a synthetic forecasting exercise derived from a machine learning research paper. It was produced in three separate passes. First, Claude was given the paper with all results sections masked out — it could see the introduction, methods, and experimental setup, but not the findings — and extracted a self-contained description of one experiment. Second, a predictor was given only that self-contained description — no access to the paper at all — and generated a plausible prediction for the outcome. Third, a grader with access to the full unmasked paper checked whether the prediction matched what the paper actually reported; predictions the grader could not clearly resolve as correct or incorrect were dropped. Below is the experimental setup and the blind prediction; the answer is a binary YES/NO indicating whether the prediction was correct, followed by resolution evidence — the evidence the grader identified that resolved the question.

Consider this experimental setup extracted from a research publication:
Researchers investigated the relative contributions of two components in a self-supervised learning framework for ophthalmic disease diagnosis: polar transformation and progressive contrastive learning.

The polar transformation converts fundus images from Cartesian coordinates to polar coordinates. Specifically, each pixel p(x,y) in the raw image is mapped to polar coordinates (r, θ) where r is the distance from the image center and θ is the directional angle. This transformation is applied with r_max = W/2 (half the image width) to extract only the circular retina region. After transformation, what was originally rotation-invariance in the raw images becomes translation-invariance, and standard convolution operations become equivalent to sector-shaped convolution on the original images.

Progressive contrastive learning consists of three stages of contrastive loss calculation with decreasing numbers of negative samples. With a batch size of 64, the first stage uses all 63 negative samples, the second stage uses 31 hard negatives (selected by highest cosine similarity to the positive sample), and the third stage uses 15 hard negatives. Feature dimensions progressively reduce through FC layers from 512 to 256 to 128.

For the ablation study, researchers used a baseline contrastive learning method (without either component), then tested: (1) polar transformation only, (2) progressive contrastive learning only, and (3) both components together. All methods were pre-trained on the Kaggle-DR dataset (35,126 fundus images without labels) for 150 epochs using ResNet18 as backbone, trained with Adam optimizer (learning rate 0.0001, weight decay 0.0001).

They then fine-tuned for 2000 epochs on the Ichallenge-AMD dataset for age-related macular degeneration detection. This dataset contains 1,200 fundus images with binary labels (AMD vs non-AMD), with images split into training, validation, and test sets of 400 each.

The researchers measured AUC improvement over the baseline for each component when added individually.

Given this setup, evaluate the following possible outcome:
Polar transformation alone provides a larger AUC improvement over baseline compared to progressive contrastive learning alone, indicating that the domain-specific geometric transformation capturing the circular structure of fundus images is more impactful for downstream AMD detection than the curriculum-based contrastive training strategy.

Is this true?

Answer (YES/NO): NO